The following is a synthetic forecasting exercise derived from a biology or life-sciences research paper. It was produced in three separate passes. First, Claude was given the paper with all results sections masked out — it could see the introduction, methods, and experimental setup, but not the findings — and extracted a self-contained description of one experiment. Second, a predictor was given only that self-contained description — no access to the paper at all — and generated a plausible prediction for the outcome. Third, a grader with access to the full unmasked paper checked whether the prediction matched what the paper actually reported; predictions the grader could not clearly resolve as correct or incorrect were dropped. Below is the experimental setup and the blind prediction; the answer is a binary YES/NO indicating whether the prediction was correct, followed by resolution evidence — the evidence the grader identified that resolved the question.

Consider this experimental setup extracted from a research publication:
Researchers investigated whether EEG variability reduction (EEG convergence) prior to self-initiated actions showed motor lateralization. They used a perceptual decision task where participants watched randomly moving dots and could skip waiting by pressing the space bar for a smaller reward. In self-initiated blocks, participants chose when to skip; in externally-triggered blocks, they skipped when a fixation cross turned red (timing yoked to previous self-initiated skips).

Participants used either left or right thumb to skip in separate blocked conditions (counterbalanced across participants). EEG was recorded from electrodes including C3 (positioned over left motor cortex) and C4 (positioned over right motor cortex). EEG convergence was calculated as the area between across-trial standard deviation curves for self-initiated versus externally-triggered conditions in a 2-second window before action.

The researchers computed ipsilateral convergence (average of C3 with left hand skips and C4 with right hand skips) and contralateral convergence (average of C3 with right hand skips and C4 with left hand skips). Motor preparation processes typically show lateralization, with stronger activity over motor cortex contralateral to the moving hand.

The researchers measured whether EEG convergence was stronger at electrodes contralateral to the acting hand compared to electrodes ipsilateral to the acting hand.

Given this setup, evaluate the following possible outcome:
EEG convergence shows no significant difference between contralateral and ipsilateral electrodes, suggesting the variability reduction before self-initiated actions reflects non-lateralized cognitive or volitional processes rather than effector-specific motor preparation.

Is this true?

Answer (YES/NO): YES